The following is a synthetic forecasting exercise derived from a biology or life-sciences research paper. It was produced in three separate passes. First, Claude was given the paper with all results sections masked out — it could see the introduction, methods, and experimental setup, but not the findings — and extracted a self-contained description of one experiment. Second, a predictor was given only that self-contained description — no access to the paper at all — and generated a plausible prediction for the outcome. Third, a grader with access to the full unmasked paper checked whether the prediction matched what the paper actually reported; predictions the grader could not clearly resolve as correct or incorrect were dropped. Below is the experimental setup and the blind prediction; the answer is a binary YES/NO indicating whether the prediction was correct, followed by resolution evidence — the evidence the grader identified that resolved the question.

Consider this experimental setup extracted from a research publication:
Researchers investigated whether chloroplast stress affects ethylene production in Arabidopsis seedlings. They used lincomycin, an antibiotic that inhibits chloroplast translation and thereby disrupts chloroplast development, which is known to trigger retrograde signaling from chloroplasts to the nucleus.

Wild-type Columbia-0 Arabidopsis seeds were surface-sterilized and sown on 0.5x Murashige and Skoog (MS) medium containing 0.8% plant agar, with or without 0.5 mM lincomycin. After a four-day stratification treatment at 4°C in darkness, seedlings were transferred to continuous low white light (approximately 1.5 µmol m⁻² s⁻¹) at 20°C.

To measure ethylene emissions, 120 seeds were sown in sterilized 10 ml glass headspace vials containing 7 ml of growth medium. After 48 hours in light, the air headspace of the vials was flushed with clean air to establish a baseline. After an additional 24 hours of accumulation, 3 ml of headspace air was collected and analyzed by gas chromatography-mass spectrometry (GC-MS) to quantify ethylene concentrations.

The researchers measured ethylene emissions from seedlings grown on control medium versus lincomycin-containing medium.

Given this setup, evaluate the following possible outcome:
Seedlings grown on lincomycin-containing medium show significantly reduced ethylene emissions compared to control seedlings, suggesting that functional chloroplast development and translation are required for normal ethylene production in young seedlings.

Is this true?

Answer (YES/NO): NO